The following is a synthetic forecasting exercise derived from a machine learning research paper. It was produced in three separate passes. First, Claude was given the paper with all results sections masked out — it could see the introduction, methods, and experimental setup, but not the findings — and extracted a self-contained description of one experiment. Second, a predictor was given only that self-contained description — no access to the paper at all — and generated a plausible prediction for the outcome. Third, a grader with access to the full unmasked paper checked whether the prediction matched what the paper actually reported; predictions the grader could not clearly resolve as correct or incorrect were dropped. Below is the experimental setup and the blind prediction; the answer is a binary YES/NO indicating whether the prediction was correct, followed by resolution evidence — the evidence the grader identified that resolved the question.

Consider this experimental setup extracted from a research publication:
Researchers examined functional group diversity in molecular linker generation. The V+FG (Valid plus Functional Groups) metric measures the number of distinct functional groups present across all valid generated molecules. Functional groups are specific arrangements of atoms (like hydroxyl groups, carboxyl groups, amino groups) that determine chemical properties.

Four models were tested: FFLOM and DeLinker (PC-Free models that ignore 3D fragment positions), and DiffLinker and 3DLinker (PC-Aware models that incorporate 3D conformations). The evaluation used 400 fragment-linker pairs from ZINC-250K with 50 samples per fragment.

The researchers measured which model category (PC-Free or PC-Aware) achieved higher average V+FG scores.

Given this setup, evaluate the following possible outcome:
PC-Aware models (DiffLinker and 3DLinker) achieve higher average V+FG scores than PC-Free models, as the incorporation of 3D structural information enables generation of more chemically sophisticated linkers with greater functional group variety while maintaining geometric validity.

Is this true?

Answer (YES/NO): NO